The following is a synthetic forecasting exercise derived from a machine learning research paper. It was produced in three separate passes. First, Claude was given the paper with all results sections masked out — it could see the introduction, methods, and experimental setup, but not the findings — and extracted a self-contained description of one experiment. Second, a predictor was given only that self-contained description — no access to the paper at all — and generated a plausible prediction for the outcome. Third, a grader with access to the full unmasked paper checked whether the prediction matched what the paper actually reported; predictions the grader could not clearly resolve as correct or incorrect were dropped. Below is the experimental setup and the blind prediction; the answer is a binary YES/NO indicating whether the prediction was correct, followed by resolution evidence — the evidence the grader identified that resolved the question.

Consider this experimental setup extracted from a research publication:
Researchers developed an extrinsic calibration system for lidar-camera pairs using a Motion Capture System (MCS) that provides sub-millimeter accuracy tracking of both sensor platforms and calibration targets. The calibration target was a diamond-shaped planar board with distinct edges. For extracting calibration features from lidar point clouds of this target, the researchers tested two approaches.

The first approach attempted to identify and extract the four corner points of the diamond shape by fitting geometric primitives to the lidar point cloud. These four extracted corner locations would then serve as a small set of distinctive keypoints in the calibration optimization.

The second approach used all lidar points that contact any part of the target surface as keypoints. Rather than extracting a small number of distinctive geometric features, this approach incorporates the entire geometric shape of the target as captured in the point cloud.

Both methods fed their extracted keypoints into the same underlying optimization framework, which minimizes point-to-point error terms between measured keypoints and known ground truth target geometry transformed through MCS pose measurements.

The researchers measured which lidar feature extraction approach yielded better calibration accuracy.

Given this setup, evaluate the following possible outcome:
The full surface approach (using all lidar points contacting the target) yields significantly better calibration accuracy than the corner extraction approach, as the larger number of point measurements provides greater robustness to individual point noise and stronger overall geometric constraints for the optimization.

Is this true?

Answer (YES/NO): YES